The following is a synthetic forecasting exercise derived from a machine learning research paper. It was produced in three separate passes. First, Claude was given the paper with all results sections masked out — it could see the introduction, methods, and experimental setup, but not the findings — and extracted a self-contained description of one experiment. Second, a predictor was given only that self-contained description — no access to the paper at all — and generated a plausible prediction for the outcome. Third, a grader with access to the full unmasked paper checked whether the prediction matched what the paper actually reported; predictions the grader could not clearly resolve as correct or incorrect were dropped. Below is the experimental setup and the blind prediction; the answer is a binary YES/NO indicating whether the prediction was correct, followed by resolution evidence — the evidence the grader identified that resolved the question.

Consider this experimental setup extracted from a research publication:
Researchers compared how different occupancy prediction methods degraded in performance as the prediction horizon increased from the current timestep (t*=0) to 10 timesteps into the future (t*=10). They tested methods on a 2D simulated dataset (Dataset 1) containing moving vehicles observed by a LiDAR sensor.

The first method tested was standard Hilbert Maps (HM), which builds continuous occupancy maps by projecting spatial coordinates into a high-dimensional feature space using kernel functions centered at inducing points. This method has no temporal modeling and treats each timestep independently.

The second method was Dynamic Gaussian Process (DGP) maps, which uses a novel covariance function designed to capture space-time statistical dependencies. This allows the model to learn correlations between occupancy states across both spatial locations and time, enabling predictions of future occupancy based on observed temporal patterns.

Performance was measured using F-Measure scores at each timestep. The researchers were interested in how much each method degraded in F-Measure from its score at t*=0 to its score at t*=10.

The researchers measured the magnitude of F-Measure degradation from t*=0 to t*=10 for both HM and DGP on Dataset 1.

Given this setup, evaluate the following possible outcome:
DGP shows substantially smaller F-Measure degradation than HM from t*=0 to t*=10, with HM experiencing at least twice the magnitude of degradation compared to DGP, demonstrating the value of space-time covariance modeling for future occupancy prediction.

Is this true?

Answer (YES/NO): NO